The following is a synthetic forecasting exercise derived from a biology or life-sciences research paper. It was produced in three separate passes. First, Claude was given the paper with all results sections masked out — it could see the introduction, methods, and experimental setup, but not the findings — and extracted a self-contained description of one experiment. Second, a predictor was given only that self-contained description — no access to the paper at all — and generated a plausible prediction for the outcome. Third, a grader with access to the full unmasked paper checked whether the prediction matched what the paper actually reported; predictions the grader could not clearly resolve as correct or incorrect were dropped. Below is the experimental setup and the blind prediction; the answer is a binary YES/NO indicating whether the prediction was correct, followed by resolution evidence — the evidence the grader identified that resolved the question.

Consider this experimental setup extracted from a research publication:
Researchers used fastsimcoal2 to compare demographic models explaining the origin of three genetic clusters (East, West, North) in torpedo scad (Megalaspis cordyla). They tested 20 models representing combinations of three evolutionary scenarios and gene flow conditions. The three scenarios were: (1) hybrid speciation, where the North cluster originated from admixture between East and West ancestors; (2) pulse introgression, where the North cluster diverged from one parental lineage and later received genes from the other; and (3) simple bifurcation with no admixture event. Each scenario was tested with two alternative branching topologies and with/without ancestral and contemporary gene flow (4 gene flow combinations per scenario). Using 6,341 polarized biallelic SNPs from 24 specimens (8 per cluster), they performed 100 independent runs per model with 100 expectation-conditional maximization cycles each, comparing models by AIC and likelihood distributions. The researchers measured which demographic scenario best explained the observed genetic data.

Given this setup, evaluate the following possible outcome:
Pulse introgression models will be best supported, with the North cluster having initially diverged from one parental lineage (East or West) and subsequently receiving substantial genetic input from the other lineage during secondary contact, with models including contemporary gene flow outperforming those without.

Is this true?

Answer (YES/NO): NO